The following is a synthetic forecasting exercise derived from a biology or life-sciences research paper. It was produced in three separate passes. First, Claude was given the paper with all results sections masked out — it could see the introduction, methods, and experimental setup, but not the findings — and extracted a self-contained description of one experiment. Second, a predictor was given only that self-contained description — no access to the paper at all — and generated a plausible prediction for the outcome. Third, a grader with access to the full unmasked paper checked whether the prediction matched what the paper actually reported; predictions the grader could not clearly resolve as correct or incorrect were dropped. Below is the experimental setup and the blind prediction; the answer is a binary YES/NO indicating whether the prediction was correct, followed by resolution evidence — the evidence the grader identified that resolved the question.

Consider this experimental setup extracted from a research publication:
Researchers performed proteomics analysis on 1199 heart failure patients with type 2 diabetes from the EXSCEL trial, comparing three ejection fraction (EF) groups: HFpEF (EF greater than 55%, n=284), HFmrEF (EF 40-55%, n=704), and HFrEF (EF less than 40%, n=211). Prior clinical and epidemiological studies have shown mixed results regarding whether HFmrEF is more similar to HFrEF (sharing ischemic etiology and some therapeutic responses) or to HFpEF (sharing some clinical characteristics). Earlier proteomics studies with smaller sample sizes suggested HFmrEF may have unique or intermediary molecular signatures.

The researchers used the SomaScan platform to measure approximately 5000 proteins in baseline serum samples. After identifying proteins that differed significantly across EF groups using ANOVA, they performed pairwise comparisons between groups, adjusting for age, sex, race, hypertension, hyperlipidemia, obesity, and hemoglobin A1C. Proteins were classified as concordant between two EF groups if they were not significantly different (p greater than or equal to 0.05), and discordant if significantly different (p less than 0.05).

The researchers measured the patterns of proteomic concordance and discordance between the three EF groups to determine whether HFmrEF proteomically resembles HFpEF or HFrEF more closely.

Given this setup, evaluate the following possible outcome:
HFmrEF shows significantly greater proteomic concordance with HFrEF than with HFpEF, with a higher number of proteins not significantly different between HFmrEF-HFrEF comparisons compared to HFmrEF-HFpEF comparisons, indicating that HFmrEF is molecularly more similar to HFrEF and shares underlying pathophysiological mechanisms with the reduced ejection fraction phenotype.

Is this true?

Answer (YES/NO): NO